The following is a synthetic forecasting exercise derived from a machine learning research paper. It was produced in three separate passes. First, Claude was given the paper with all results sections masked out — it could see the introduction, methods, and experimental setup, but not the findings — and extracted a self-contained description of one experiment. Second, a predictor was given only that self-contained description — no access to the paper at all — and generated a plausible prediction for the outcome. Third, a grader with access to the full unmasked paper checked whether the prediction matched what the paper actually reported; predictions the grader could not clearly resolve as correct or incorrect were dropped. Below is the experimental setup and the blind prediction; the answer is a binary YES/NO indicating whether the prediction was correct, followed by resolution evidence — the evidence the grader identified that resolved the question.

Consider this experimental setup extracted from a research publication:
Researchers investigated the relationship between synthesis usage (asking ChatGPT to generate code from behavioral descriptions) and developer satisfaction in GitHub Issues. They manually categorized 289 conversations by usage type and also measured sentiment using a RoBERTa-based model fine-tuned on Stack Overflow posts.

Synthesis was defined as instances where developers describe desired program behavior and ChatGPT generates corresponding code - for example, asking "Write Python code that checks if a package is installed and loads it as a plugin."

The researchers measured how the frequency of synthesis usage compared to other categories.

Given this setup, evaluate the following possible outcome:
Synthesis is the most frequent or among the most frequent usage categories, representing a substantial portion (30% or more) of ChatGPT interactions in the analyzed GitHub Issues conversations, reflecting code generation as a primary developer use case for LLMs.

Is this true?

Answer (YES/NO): NO